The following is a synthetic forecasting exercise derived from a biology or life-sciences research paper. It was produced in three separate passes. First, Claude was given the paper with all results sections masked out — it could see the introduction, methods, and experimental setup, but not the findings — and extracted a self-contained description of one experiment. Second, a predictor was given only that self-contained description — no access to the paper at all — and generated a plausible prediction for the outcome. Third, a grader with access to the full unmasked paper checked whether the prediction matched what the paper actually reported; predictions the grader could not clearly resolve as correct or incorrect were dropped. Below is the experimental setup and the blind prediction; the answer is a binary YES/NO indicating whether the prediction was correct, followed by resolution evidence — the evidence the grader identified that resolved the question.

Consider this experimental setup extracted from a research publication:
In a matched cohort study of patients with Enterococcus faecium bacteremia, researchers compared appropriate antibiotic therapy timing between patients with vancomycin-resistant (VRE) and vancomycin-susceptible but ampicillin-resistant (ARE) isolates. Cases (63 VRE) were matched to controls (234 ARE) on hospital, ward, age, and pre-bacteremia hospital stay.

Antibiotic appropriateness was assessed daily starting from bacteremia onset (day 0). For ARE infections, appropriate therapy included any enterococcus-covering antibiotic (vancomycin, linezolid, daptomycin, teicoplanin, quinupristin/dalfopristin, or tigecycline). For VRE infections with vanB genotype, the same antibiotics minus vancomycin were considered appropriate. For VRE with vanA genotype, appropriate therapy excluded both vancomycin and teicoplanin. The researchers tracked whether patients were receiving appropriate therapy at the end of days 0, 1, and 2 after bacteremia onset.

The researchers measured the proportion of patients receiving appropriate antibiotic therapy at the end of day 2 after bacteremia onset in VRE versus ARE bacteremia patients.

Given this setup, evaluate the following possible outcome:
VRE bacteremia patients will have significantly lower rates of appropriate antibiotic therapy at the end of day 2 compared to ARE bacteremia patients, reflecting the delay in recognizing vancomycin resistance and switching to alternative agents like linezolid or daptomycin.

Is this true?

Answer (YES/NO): YES